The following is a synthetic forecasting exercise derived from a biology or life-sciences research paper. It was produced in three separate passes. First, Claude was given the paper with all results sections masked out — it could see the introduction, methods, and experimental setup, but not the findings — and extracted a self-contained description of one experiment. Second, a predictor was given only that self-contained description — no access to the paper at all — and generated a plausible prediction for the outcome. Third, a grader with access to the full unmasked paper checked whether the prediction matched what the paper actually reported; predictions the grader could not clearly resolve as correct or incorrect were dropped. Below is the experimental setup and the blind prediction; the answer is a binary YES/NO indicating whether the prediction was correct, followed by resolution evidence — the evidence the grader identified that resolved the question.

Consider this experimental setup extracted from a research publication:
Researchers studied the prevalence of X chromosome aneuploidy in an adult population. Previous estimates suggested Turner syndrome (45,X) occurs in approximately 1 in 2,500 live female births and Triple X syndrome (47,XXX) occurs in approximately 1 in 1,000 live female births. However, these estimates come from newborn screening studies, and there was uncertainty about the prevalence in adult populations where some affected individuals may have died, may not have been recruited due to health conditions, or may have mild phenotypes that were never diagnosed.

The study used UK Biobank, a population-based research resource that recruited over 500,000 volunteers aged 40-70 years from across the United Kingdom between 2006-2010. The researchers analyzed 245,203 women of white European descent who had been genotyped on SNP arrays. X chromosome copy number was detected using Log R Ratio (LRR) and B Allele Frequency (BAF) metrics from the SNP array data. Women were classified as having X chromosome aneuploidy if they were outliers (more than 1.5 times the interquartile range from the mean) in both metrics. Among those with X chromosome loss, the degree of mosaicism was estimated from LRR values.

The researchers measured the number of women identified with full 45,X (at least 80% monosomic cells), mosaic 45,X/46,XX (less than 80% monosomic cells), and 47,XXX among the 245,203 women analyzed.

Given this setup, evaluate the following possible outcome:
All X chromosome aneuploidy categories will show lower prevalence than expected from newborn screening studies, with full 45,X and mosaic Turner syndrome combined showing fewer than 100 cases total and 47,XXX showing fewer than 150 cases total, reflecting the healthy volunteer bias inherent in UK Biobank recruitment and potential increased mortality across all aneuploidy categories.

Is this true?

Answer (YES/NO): NO